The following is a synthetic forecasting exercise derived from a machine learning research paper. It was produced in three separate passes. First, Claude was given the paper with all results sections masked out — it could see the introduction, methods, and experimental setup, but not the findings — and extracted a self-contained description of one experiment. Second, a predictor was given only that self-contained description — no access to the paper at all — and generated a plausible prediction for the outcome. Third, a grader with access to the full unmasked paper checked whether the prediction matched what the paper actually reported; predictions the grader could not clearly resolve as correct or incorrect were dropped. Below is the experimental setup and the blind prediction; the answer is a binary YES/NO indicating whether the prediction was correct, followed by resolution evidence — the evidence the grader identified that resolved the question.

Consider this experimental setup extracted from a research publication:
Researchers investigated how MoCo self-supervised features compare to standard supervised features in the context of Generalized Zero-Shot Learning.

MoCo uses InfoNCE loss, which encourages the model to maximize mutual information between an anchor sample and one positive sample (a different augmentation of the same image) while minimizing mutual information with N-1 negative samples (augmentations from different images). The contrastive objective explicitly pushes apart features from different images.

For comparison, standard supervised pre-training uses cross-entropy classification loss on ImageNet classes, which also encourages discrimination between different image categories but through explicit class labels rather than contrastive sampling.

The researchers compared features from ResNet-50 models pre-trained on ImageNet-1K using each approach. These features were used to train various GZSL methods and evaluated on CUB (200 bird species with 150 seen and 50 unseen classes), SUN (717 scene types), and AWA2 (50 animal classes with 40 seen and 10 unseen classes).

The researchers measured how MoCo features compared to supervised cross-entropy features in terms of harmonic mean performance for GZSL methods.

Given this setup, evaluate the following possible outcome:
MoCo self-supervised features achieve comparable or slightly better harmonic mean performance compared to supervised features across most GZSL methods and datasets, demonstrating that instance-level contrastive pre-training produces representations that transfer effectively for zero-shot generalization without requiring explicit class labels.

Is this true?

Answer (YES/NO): NO